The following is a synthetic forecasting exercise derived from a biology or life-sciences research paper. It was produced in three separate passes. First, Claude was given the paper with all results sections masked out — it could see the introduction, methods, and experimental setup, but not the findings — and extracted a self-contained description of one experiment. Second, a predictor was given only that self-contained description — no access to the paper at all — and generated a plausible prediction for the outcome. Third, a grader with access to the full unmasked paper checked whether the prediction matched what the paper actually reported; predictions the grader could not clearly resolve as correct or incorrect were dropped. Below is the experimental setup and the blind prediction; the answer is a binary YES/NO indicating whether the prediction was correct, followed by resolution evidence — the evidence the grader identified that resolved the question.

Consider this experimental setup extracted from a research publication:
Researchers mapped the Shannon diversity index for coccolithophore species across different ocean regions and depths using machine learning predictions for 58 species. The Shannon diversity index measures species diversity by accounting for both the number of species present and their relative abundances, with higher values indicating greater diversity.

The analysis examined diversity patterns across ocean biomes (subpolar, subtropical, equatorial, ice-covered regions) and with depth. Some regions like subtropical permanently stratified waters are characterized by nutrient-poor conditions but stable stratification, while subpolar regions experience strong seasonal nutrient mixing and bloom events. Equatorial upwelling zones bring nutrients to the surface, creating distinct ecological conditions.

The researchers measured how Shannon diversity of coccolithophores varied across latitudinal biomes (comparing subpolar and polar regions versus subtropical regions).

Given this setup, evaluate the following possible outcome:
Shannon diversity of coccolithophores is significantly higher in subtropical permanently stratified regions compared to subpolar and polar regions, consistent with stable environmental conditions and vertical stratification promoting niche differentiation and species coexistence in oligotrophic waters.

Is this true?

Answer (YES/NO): YES